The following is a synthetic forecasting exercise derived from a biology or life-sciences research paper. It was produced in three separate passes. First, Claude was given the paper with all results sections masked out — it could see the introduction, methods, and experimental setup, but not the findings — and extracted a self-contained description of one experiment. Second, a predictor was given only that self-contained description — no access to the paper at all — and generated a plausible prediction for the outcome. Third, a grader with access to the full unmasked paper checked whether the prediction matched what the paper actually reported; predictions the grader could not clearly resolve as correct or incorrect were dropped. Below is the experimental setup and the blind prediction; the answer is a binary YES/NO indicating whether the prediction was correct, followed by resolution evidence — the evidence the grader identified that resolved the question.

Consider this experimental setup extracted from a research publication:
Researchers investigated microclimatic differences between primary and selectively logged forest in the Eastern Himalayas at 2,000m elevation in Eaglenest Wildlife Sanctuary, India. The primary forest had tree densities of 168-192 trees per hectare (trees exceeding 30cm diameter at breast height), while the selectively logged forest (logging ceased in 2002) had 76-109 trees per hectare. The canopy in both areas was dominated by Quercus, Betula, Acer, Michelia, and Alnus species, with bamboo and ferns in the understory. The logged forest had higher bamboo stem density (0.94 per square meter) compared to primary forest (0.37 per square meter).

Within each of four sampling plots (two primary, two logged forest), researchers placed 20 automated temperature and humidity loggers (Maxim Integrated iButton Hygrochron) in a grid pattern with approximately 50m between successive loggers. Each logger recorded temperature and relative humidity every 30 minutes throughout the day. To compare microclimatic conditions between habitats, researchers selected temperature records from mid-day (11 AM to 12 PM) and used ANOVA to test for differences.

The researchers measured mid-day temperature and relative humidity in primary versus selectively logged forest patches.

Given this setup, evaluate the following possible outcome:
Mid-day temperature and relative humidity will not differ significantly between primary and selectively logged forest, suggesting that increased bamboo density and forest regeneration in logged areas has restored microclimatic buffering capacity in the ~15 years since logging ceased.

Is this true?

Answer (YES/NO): NO